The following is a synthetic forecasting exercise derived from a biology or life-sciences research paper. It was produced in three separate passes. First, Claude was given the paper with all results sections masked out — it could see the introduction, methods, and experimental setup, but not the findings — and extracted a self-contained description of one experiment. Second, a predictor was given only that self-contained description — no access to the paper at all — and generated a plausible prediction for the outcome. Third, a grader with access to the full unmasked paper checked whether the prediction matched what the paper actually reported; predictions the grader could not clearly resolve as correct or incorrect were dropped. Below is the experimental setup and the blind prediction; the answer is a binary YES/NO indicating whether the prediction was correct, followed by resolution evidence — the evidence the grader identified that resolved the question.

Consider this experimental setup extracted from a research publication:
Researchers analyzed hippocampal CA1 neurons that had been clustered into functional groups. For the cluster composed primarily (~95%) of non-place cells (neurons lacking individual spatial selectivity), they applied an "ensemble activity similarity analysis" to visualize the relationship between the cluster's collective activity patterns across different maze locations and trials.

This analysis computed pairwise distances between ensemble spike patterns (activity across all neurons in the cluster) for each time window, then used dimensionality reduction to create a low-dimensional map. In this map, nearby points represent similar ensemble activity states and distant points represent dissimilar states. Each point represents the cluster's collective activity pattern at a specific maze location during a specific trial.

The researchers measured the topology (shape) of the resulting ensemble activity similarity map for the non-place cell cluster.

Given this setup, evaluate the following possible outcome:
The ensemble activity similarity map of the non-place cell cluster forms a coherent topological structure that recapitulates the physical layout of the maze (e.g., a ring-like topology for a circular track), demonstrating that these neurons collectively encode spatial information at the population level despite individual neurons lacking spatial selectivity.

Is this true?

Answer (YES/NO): NO